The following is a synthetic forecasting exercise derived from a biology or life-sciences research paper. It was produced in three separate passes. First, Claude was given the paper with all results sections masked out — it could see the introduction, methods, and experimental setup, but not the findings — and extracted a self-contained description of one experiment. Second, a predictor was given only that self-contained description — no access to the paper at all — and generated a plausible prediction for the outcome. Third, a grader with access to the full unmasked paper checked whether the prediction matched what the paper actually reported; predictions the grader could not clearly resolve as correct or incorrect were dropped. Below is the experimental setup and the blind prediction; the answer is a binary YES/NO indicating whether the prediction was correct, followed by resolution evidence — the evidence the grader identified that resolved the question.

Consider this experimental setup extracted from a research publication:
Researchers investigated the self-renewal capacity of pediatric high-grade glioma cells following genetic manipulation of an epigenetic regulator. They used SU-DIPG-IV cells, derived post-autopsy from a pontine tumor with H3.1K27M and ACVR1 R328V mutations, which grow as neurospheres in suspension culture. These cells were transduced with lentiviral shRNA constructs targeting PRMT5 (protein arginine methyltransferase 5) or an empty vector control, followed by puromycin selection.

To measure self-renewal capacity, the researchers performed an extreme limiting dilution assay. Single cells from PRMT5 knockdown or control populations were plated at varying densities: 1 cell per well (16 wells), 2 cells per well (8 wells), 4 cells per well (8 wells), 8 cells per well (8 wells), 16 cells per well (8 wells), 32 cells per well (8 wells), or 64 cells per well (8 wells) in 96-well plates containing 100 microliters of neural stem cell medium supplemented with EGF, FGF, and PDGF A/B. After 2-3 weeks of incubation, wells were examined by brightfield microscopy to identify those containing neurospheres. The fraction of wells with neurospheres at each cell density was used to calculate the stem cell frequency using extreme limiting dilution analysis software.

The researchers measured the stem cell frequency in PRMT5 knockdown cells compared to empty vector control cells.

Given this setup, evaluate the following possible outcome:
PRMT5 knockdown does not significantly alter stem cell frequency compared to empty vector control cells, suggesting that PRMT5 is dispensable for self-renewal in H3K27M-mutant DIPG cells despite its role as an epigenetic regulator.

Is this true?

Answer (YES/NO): NO